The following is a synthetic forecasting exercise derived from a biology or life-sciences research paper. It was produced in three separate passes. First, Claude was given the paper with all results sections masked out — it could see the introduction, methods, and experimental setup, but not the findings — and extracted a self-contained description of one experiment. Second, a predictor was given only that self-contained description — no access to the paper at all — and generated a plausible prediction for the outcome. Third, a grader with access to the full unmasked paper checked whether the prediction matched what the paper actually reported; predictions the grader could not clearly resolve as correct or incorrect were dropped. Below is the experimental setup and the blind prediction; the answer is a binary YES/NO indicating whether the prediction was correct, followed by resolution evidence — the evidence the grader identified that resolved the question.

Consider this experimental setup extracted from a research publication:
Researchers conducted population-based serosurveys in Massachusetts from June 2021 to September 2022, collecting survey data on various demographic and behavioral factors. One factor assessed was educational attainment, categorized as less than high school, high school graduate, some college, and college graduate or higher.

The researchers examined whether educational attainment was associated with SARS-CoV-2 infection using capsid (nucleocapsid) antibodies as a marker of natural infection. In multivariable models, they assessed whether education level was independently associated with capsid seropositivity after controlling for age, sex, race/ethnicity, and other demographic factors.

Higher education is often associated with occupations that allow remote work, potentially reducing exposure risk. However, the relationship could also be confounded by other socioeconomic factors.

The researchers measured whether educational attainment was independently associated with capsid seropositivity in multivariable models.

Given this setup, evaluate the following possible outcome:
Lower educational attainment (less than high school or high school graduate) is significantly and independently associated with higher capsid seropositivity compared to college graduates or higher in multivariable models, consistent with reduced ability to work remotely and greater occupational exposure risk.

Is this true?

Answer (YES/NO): NO